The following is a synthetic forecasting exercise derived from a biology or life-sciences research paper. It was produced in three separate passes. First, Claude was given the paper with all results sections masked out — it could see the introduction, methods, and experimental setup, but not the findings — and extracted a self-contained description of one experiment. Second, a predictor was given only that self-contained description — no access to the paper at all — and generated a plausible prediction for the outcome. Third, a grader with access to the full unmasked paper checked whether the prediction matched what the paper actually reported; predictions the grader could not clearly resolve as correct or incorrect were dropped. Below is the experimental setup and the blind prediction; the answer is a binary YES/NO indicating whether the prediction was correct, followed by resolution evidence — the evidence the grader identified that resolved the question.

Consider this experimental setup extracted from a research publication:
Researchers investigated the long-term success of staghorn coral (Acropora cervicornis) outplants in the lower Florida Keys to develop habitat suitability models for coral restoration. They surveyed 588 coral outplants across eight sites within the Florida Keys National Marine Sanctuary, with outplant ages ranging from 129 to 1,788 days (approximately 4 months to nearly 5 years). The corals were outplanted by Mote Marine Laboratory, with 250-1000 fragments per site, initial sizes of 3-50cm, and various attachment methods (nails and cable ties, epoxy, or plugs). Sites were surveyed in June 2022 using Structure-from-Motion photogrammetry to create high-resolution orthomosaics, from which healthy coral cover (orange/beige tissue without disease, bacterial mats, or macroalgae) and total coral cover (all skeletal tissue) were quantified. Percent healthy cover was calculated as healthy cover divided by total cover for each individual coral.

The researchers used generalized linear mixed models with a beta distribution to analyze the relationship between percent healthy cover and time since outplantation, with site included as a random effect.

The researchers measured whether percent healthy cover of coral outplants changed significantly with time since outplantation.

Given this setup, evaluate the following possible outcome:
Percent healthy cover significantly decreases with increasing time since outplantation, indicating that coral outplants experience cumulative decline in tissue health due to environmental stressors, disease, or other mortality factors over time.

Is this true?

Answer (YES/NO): YES